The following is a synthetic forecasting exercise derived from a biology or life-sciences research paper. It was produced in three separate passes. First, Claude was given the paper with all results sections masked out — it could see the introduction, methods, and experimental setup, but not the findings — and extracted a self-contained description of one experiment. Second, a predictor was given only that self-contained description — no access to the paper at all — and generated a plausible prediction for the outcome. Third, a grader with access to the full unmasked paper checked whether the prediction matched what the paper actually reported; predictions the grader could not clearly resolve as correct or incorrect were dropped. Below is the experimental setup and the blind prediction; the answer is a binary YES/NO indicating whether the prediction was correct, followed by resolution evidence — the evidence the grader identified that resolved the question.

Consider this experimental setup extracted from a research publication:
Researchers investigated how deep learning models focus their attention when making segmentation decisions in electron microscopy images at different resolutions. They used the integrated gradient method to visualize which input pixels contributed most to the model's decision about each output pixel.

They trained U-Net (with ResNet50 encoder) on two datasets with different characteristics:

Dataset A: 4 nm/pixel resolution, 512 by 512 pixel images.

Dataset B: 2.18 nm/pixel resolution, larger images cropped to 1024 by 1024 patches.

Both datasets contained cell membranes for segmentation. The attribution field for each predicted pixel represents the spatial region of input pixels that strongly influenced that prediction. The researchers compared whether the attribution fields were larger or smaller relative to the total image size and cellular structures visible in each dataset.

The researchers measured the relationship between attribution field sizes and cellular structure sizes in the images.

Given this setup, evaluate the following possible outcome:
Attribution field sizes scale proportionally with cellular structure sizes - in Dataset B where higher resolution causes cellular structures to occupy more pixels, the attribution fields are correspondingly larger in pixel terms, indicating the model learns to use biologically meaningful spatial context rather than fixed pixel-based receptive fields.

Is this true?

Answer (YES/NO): YES